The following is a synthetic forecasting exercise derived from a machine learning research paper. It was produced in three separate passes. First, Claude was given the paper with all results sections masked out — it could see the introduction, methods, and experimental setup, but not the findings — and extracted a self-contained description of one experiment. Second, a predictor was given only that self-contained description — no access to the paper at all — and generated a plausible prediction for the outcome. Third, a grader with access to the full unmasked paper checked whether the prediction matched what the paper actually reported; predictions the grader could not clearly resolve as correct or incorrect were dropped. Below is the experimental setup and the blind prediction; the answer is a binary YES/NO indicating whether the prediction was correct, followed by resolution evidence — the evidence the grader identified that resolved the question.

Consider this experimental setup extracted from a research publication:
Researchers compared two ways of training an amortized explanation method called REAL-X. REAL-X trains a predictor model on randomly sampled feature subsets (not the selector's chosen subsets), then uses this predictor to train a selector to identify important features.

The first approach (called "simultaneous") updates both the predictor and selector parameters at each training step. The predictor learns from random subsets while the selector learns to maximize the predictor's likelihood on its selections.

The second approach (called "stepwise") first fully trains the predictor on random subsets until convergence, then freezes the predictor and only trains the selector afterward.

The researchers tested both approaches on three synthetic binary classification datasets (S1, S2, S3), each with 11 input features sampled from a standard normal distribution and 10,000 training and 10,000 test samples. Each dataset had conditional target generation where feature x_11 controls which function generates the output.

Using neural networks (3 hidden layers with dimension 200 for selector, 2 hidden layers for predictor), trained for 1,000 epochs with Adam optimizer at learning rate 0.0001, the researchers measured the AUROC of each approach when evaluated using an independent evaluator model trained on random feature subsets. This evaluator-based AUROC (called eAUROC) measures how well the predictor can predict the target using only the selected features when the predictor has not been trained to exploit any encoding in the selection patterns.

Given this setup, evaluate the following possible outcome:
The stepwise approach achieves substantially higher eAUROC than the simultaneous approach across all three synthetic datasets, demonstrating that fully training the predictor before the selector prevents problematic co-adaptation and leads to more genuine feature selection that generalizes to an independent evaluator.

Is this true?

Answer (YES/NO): NO